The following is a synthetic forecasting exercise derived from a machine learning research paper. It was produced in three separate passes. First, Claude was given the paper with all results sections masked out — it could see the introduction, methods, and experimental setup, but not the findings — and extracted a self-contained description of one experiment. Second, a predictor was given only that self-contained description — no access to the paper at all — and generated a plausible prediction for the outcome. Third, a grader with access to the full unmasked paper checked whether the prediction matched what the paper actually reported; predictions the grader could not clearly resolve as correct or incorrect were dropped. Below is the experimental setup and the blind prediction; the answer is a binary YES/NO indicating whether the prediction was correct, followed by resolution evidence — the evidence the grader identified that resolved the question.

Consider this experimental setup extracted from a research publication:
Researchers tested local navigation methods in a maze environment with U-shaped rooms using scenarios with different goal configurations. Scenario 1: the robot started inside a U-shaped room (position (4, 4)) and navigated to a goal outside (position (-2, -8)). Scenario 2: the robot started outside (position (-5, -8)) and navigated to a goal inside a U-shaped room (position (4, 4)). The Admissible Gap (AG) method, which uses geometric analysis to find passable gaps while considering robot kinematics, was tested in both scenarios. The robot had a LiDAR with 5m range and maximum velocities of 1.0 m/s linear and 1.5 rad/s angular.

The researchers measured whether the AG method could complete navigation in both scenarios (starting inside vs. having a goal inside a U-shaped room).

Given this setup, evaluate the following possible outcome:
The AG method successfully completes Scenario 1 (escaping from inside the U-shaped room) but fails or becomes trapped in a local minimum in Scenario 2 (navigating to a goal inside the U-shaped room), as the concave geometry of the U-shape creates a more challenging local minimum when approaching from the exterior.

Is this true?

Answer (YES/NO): NO